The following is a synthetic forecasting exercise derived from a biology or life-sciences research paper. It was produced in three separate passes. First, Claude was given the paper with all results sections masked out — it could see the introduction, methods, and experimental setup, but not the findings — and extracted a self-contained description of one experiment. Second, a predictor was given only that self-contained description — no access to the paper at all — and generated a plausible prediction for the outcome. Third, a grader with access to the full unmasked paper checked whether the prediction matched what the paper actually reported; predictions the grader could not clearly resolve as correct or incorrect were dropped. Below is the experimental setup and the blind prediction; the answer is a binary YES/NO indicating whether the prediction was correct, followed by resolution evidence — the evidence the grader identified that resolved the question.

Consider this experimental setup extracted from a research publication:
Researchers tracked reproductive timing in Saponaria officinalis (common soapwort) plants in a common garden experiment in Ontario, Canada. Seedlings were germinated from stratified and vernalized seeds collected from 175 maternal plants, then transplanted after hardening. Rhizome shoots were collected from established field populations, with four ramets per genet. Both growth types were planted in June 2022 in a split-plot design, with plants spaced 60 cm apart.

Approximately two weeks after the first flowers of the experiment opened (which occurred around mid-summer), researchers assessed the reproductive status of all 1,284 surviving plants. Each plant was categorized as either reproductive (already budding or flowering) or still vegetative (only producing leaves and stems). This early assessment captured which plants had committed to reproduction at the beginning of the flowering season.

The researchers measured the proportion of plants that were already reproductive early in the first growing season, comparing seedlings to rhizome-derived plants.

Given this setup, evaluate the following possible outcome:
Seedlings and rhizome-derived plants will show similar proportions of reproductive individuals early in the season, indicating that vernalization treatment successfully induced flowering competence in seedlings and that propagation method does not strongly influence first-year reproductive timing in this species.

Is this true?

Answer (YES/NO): YES